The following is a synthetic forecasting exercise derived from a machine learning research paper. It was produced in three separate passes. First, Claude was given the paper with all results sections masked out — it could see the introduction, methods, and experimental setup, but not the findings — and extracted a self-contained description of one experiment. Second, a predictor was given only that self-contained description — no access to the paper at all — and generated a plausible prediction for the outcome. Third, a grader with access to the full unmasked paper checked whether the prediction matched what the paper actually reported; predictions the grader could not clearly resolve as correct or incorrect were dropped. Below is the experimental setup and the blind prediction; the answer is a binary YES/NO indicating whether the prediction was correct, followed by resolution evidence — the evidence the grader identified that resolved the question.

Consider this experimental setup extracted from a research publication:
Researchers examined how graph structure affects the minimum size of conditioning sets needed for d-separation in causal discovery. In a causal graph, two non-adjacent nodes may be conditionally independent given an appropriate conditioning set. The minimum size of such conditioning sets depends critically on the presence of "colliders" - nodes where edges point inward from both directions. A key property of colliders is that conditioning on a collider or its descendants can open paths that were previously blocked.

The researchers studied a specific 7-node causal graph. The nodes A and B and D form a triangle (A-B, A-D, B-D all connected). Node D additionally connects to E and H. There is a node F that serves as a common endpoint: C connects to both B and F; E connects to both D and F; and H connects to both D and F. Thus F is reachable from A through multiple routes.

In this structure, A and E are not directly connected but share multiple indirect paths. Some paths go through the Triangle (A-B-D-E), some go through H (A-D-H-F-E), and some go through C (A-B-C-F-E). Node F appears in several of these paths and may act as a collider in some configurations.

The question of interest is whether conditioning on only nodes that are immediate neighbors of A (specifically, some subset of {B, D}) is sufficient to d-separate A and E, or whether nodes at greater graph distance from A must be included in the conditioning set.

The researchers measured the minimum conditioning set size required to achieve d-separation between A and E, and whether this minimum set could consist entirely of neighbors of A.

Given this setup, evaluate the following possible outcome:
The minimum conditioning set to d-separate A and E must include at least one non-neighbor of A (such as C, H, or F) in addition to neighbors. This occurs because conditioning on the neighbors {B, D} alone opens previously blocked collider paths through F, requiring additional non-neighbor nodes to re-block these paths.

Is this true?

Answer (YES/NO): YES